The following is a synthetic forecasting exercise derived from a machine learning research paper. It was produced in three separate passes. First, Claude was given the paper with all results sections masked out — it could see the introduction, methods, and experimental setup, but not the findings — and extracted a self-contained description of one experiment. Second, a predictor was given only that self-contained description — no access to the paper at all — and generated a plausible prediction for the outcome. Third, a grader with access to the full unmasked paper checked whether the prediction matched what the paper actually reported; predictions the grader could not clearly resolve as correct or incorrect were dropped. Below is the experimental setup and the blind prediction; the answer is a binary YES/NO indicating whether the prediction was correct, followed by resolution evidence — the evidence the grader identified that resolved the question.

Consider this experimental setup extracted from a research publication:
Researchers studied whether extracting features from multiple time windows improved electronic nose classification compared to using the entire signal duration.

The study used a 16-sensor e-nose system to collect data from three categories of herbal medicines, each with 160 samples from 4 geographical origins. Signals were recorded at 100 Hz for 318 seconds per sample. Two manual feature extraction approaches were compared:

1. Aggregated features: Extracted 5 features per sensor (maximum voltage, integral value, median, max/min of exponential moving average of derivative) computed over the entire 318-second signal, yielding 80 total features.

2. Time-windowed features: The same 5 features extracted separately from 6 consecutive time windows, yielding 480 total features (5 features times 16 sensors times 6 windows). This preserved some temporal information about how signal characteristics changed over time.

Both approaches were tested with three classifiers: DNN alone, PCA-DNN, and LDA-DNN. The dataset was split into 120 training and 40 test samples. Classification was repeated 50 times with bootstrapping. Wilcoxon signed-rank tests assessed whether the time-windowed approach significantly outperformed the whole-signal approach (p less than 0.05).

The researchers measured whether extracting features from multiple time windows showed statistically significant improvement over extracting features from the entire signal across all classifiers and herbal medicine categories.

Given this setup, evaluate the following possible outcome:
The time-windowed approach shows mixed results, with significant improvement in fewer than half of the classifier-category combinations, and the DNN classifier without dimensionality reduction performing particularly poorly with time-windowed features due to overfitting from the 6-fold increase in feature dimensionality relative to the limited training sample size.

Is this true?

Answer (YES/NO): NO